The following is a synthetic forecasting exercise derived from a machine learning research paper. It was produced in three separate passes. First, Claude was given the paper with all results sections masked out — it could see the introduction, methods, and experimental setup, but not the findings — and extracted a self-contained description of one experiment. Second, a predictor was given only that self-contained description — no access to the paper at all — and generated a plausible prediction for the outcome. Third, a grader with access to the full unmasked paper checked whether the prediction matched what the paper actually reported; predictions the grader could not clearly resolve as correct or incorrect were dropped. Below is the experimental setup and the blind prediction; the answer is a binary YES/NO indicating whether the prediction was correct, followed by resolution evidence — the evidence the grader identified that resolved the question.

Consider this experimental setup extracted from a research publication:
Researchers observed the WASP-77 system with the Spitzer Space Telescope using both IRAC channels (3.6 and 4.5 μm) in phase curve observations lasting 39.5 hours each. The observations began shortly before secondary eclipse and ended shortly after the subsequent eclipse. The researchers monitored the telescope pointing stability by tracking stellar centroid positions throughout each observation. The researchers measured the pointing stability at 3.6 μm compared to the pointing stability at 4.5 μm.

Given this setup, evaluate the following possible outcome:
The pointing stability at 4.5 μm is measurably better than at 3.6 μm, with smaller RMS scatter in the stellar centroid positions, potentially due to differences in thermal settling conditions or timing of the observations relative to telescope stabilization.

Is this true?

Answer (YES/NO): NO